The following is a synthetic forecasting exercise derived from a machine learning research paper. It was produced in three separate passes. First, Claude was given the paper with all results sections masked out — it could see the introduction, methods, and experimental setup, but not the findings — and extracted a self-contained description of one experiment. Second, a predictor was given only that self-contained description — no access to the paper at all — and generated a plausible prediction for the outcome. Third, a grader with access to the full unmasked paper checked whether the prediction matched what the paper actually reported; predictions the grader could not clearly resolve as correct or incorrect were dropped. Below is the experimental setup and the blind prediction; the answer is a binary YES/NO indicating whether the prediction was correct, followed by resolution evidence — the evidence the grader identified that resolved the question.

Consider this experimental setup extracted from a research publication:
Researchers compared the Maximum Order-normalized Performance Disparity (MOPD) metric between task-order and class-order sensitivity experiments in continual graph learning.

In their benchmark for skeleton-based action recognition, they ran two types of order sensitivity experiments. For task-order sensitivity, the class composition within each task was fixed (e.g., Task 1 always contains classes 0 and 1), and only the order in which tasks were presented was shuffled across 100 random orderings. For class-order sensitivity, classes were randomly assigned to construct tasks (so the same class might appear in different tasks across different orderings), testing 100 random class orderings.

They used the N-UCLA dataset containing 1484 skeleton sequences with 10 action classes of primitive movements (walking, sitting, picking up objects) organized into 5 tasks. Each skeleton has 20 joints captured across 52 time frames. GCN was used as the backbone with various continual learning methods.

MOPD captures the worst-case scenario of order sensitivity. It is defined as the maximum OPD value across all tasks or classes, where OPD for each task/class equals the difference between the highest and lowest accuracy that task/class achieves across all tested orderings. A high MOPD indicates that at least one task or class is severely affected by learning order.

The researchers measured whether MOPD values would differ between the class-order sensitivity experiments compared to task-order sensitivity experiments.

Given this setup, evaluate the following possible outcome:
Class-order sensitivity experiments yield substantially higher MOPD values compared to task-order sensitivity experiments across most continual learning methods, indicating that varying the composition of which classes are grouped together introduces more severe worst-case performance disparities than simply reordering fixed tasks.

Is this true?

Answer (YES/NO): NO